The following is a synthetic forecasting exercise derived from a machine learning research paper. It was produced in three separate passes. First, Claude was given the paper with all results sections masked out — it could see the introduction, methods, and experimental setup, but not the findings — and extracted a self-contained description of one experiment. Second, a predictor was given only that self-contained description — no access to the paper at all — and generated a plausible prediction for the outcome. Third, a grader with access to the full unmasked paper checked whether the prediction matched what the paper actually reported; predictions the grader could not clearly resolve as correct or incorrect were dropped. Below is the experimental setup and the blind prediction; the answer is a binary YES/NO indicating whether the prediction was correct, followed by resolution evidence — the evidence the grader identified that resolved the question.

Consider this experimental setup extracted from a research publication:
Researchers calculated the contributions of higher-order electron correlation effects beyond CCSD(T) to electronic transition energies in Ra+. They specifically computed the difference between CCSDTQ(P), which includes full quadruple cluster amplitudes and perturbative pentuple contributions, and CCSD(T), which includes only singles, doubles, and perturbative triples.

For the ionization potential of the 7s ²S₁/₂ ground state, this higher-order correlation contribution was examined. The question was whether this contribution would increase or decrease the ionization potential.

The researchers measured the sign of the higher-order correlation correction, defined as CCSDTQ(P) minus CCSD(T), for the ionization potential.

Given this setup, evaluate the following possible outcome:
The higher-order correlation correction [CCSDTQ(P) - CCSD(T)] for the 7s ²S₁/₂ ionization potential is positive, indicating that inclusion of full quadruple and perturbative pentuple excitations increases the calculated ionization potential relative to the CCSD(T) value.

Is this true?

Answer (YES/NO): NO